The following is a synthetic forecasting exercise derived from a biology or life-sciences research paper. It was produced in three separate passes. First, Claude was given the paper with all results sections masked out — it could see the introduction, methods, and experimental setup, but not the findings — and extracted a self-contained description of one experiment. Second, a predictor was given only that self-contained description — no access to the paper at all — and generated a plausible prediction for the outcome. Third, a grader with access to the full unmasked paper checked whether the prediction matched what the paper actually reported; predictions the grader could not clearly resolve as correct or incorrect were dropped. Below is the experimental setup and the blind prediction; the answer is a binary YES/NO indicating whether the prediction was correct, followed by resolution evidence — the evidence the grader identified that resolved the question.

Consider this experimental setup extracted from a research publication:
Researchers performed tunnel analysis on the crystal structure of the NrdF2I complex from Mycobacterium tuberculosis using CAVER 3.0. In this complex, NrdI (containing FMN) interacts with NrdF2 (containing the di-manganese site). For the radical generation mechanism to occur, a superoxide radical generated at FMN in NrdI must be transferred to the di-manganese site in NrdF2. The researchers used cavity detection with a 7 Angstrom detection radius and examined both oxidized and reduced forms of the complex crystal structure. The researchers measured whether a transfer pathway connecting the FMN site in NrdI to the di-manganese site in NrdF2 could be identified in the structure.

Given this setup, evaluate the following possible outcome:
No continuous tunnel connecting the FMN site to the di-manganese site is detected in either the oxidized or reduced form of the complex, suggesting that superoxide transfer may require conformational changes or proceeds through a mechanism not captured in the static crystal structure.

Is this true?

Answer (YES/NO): NO